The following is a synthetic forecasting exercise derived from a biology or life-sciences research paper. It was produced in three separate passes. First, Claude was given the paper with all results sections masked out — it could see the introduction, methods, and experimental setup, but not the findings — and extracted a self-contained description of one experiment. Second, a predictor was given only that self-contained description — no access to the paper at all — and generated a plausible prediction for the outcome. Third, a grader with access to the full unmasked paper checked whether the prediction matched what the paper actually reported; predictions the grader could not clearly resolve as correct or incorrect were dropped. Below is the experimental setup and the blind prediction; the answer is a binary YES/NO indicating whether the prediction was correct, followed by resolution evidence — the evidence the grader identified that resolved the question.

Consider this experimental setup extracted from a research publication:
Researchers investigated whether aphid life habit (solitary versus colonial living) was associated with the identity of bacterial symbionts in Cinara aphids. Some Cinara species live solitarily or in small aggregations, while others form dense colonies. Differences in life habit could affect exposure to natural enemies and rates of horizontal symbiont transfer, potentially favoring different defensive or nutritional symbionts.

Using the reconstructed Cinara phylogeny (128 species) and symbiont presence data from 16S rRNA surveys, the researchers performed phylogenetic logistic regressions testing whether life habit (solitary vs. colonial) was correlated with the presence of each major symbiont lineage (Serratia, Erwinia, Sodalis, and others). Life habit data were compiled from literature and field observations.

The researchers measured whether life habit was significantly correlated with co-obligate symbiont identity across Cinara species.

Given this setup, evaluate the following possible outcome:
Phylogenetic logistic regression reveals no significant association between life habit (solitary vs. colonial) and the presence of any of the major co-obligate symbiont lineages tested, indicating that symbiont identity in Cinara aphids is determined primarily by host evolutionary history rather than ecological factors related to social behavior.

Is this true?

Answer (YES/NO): YES